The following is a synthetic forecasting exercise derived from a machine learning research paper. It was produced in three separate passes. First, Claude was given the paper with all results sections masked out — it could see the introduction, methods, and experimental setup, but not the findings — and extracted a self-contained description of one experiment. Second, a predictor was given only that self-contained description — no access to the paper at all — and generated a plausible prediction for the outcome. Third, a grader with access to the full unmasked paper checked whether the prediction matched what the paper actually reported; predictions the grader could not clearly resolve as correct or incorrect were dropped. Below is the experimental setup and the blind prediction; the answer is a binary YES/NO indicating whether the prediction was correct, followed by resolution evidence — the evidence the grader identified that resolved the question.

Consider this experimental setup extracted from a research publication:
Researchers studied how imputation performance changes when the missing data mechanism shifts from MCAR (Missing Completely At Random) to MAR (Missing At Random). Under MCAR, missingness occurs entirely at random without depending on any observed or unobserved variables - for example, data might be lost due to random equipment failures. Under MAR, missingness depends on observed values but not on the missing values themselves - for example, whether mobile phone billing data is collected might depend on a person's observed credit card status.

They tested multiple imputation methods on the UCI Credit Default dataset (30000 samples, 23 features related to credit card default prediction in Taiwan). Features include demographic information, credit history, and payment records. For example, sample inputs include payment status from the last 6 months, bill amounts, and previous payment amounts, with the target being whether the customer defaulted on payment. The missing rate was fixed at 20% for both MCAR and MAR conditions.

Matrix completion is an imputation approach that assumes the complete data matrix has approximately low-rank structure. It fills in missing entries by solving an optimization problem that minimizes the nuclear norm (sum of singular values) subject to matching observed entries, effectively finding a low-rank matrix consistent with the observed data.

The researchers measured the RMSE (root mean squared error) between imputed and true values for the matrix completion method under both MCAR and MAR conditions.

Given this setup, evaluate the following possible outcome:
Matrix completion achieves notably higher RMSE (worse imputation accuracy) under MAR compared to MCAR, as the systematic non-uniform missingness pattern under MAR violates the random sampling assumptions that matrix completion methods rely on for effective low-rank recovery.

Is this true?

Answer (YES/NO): NO